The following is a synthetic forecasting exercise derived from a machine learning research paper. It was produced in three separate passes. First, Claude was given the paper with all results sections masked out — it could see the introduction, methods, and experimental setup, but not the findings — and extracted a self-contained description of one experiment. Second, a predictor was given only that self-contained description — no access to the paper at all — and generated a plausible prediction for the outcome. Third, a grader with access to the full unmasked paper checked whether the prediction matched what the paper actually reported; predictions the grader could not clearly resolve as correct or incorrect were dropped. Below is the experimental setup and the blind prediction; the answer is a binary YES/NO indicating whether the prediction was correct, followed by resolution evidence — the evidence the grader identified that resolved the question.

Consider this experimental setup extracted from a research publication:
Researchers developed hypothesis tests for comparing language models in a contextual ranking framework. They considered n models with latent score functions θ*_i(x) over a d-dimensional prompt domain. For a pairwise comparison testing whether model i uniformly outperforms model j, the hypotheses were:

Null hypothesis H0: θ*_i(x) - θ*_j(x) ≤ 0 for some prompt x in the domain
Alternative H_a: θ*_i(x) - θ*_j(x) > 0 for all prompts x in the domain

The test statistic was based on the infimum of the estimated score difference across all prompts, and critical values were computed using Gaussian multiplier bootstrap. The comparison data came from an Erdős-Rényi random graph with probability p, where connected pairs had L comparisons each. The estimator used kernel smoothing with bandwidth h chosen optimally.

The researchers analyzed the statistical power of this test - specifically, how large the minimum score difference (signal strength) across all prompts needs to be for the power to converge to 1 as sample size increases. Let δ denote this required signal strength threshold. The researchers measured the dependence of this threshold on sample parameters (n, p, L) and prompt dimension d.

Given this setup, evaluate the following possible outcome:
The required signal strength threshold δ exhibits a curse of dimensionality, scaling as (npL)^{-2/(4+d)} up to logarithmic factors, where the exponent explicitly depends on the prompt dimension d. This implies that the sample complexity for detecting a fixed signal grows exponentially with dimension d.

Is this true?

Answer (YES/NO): YES